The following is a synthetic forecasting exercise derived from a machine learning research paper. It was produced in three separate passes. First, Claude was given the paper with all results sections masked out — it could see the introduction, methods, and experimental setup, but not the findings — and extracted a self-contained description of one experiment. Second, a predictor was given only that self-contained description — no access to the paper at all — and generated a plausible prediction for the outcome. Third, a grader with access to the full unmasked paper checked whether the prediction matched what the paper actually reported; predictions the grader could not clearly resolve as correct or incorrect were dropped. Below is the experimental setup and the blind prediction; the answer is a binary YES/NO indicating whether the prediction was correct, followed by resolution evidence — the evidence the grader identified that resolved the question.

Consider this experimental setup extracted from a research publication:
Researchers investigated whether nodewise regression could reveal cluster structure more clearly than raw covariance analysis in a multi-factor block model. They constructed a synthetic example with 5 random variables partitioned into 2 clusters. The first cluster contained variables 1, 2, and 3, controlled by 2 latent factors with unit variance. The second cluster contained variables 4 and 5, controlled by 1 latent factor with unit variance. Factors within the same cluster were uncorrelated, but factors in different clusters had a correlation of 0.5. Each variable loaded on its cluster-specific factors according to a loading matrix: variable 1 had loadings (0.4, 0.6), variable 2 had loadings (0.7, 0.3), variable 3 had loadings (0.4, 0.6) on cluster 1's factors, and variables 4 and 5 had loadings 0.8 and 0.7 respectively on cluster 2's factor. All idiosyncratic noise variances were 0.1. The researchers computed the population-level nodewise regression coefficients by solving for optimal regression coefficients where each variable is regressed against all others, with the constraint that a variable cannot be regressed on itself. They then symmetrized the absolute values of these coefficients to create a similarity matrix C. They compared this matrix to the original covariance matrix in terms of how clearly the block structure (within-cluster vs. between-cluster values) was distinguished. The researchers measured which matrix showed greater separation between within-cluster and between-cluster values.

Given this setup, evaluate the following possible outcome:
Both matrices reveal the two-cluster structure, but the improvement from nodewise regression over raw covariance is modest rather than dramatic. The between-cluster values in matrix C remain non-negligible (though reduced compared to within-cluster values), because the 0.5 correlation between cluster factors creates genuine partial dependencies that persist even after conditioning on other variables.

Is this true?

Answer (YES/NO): NO